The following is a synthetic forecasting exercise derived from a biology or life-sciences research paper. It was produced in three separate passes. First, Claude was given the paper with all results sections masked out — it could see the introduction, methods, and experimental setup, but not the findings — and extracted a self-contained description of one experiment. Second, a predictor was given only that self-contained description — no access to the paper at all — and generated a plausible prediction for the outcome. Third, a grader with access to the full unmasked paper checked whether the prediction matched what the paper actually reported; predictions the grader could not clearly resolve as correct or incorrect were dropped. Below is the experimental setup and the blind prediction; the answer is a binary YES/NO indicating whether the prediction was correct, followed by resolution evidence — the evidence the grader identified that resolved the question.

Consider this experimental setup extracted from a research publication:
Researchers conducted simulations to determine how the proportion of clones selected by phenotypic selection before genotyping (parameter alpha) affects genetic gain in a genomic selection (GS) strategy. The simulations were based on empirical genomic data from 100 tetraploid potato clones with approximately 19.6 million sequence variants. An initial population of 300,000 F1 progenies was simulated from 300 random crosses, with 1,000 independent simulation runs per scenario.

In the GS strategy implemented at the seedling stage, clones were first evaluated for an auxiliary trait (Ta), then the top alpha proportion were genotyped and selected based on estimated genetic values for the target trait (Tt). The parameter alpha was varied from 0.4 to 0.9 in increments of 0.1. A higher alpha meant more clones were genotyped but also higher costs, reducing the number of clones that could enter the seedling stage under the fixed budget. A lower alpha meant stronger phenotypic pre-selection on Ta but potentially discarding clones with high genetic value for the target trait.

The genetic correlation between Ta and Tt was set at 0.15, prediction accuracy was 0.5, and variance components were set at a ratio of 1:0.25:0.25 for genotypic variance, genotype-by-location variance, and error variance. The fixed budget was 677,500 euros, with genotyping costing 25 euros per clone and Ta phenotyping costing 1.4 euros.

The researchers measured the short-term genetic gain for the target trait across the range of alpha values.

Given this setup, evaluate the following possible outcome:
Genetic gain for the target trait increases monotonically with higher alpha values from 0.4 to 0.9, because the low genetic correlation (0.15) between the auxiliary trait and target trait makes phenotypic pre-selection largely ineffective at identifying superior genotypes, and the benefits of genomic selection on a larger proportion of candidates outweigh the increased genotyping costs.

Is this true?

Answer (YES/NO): YES